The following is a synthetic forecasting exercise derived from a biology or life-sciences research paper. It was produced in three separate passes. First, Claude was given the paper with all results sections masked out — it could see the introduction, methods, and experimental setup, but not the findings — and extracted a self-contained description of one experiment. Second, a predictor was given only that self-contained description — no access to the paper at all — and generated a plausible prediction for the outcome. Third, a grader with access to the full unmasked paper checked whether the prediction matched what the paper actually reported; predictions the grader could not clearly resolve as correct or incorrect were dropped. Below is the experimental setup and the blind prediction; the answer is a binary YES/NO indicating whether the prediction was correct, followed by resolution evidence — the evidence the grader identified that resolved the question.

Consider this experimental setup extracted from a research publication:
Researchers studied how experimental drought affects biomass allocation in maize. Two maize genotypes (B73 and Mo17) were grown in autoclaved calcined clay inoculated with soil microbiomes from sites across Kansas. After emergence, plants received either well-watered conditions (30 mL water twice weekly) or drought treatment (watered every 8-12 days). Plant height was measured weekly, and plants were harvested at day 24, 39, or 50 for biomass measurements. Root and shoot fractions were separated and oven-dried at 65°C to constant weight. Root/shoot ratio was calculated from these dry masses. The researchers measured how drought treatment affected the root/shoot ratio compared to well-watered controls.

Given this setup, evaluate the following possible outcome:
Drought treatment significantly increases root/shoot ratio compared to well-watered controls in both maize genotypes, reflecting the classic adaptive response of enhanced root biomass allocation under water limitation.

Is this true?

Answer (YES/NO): YES